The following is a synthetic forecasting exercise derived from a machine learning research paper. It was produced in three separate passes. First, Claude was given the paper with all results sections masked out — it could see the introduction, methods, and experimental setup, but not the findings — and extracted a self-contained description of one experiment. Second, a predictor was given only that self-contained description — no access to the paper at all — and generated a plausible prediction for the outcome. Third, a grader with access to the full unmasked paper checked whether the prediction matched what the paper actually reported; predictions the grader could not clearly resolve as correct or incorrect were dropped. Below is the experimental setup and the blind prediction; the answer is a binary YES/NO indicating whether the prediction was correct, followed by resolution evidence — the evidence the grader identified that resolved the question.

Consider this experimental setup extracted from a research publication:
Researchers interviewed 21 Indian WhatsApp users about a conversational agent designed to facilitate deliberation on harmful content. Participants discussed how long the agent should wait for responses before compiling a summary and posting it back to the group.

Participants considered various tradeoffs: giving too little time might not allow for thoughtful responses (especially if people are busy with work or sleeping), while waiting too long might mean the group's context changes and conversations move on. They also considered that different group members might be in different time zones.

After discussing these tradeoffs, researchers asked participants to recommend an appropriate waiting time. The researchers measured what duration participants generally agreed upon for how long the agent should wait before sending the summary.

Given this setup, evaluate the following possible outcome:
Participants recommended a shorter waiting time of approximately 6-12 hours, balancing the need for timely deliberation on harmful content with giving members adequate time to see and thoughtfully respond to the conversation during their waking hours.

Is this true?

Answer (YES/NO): NO